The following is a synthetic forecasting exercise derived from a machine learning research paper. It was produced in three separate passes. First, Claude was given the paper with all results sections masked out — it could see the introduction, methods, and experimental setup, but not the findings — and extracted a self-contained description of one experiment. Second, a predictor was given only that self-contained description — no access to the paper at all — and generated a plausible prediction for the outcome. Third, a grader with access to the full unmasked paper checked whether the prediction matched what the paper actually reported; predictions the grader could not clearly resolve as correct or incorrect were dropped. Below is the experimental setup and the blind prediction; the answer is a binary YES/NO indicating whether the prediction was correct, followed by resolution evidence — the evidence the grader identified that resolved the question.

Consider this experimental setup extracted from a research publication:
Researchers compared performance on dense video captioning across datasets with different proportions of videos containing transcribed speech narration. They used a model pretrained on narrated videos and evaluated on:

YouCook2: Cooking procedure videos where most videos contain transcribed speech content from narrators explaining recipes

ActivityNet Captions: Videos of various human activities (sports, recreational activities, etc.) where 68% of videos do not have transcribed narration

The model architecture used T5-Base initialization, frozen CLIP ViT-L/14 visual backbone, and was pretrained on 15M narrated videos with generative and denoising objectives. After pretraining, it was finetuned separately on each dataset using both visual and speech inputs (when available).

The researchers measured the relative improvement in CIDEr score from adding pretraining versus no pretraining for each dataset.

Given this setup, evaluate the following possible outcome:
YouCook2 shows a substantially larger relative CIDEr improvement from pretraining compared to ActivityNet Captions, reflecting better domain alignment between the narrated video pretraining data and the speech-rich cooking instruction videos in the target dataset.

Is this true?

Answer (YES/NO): YES